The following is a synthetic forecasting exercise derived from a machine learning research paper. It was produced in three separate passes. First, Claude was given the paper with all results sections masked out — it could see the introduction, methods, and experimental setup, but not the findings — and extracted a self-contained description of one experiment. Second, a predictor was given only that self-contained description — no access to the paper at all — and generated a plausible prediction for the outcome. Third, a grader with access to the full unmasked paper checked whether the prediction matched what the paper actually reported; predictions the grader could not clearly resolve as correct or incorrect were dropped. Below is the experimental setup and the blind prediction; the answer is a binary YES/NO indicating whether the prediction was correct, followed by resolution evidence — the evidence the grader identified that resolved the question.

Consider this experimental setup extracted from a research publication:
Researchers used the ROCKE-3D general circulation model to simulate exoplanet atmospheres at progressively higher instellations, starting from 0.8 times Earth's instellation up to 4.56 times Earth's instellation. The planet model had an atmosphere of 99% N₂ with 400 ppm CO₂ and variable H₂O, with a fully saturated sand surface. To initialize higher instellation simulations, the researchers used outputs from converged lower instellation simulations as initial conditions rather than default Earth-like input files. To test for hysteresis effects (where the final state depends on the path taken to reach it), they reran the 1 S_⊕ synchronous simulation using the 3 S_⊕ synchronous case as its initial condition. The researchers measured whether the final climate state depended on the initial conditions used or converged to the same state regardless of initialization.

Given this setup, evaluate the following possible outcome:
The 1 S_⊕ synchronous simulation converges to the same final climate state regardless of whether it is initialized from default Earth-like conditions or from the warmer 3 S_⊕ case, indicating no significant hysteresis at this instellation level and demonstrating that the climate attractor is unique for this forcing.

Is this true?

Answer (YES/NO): YES